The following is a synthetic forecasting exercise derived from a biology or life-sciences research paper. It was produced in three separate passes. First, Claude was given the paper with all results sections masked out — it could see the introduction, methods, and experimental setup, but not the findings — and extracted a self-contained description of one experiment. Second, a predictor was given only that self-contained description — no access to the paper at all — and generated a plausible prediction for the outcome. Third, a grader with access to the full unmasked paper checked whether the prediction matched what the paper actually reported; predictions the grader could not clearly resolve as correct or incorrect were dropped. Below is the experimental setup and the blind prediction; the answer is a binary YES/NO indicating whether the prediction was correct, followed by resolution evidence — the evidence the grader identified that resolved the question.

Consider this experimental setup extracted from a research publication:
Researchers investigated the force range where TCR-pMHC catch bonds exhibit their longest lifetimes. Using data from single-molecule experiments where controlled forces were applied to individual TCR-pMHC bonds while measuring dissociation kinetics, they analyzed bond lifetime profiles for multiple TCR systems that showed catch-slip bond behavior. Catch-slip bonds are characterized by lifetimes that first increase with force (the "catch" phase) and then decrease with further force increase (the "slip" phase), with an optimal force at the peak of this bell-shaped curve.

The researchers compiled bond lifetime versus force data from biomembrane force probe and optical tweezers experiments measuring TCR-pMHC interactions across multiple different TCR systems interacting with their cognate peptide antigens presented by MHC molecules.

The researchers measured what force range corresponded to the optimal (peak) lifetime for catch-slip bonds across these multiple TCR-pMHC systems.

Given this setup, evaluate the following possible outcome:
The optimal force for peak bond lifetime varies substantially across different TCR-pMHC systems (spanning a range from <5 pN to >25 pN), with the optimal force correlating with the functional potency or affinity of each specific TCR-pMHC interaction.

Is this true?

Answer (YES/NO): NO